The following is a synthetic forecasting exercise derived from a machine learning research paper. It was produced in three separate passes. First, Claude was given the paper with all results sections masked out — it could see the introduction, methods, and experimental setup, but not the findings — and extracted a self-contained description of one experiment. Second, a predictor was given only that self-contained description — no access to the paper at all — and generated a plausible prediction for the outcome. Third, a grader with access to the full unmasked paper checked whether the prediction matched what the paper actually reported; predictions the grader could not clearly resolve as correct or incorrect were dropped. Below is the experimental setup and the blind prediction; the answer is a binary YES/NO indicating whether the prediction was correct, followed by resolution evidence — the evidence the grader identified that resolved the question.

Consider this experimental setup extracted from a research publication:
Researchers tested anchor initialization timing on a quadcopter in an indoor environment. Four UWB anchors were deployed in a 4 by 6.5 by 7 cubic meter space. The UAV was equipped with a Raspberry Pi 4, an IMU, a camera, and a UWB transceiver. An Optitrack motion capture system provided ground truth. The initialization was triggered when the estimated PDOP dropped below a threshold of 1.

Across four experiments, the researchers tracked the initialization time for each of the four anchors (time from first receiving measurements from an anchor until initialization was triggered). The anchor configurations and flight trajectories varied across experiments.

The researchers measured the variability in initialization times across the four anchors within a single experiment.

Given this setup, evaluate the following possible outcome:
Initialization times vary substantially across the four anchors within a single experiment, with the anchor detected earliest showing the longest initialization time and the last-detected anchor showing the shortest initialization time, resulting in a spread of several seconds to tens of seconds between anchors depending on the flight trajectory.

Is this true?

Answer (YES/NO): NO